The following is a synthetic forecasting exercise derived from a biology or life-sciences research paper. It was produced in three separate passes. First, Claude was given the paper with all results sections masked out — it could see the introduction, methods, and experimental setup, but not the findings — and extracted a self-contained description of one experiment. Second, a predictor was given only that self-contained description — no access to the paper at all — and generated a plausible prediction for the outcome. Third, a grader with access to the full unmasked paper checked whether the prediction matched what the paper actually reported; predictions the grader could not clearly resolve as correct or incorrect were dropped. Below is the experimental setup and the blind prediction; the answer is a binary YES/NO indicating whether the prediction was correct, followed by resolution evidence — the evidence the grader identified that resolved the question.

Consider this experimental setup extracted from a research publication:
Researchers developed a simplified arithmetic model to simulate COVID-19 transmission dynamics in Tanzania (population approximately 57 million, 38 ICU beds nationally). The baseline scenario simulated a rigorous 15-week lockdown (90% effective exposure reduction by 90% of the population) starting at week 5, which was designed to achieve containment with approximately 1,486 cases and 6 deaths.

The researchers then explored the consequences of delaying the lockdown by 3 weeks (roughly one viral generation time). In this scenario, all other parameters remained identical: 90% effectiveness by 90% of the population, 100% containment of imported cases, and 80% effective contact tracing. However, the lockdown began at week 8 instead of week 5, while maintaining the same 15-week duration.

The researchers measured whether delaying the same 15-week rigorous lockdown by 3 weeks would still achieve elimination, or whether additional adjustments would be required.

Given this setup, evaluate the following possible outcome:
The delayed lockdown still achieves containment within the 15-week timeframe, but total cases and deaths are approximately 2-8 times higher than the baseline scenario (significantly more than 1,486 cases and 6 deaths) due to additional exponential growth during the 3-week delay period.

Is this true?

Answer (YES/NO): NO